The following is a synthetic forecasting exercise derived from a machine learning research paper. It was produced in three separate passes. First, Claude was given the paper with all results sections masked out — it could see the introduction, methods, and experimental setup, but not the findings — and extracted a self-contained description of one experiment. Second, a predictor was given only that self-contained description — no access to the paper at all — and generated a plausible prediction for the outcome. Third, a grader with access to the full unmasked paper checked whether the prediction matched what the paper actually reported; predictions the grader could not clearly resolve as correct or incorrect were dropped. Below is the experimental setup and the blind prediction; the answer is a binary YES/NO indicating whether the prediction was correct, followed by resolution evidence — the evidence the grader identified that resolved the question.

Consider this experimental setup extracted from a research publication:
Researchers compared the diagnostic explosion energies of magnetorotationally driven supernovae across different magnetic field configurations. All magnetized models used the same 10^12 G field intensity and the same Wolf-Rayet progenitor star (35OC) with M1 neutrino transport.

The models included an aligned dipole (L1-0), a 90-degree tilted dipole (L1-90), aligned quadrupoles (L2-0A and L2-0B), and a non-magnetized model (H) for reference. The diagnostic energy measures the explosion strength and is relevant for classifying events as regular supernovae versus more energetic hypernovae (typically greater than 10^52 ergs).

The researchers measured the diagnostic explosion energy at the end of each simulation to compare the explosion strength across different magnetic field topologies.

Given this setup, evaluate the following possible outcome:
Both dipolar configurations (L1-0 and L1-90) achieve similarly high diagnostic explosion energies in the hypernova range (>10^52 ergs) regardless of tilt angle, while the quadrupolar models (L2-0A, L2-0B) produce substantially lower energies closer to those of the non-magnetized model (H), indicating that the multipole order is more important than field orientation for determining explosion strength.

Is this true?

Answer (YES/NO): NO